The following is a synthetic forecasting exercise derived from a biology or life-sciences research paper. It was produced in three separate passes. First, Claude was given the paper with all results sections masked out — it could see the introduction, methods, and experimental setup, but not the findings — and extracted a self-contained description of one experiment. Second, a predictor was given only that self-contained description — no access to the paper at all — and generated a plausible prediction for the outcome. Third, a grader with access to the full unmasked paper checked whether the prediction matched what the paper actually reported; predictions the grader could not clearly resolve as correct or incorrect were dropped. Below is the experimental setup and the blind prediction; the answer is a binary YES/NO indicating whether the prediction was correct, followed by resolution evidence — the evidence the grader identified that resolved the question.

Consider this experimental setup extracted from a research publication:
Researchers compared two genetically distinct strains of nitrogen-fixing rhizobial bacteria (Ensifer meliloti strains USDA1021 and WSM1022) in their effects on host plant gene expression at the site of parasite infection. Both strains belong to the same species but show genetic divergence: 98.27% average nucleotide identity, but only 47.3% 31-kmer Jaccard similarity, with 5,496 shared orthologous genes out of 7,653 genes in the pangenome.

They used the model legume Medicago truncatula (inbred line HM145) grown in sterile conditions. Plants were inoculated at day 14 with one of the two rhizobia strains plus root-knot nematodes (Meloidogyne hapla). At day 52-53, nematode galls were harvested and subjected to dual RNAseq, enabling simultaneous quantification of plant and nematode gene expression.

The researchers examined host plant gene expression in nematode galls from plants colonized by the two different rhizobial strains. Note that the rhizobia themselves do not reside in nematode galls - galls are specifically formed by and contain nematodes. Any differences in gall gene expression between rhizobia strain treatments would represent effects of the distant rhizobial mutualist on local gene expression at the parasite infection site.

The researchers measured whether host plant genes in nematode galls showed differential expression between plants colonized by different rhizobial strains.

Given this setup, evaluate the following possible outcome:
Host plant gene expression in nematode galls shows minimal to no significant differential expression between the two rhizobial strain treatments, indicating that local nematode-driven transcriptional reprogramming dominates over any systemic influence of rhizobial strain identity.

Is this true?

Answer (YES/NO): NO